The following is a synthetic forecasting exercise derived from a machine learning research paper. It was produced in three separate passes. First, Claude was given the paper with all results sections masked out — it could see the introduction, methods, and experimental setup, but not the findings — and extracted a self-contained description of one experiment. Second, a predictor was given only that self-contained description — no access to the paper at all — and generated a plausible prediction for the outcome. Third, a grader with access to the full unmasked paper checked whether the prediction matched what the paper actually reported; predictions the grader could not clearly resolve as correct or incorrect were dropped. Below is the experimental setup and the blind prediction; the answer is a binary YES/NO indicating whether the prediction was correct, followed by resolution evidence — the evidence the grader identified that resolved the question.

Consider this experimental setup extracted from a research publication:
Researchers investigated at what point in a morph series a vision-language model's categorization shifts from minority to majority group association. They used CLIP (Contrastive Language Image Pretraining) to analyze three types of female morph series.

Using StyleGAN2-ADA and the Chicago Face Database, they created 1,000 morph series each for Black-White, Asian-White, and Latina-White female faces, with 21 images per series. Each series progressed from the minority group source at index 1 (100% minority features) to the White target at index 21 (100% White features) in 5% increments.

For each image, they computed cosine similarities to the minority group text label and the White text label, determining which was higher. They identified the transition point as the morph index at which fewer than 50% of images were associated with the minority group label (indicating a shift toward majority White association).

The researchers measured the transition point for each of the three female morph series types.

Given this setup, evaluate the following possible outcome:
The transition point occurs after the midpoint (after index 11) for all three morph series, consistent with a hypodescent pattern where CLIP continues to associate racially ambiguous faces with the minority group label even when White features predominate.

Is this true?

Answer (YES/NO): YES